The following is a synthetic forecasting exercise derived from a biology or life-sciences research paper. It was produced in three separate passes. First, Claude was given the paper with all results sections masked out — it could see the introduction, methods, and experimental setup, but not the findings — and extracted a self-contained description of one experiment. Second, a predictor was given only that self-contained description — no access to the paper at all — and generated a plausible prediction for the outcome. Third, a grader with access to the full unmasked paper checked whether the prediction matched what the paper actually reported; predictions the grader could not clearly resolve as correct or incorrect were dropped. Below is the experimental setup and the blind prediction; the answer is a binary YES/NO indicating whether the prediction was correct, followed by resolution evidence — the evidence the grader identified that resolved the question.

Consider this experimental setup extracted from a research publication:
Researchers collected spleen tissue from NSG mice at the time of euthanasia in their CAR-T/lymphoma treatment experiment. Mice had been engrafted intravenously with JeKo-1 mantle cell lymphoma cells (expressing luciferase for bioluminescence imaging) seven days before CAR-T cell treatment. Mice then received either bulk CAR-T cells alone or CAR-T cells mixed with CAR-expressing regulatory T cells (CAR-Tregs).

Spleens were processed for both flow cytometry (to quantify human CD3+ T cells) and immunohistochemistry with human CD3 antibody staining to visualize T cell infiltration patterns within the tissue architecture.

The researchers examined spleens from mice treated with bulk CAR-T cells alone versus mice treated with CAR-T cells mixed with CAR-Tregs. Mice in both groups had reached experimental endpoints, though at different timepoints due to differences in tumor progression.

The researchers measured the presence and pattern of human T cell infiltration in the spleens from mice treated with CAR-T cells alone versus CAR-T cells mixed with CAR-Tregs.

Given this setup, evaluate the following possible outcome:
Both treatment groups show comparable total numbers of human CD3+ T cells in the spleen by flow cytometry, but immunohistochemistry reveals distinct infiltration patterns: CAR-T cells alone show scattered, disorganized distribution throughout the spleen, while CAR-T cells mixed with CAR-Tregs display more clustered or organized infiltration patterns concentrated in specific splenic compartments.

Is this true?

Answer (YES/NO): NO